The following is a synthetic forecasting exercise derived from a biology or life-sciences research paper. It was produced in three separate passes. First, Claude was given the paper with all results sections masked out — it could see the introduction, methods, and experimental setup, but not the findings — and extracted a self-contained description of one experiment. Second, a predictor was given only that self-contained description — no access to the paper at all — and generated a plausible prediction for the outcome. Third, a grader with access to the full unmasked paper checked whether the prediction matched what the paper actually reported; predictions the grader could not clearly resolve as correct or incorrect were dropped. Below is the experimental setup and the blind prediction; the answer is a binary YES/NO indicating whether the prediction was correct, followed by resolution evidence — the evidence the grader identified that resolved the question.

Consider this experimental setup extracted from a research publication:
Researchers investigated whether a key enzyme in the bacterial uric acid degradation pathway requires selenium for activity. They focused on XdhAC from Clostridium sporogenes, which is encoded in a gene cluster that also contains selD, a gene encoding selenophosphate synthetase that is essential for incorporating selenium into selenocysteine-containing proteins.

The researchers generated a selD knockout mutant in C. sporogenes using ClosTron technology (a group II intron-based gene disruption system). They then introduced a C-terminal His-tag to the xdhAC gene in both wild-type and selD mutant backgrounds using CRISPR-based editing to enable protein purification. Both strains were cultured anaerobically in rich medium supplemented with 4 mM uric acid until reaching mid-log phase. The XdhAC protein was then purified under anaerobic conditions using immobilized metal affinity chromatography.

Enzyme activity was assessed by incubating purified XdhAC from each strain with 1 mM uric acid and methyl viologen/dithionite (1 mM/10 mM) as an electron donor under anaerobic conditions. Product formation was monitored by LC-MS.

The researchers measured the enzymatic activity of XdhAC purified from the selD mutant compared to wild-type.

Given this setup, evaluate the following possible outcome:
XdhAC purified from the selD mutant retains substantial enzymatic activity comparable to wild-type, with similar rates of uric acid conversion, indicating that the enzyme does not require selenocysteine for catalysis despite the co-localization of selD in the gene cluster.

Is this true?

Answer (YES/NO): NO